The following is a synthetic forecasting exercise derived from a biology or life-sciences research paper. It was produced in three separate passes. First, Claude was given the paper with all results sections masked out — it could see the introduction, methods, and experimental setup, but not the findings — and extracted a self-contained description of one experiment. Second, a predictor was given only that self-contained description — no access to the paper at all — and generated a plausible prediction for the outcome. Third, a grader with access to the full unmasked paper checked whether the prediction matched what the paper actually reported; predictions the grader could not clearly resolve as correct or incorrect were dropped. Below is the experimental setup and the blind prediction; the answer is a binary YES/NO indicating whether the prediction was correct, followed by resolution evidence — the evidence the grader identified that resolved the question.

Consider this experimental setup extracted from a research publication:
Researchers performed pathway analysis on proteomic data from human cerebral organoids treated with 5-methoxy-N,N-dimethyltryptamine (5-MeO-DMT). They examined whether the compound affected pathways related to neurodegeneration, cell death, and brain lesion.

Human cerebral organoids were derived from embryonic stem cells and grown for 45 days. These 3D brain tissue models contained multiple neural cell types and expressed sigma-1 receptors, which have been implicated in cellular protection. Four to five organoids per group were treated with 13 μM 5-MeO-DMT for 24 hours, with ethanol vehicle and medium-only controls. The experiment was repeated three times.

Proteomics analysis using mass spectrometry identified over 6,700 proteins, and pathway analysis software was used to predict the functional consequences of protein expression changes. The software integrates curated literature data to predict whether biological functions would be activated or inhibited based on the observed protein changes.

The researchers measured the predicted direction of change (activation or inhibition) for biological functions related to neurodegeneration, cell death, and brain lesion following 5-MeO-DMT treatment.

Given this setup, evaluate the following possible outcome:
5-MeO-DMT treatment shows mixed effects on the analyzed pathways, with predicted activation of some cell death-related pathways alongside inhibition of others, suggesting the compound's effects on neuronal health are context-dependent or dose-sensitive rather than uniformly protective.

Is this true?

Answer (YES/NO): NO